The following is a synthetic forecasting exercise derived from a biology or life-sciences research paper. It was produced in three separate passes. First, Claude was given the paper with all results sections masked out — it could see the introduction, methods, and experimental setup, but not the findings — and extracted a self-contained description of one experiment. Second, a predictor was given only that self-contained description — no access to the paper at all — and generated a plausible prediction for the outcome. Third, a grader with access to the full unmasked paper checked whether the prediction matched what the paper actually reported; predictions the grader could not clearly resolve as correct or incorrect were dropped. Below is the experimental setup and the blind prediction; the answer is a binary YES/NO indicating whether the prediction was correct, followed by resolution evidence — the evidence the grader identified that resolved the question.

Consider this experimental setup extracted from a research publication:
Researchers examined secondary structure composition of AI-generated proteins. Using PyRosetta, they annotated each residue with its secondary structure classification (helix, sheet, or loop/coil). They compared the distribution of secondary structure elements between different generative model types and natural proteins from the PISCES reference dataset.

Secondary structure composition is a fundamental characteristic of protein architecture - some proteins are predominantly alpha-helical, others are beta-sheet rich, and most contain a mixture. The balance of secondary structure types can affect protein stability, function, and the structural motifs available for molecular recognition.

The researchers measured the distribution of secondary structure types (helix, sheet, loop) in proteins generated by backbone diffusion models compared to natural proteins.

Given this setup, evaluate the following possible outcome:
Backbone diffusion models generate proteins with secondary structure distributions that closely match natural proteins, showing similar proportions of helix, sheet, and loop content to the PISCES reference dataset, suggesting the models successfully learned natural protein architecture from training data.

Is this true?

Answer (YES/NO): YES